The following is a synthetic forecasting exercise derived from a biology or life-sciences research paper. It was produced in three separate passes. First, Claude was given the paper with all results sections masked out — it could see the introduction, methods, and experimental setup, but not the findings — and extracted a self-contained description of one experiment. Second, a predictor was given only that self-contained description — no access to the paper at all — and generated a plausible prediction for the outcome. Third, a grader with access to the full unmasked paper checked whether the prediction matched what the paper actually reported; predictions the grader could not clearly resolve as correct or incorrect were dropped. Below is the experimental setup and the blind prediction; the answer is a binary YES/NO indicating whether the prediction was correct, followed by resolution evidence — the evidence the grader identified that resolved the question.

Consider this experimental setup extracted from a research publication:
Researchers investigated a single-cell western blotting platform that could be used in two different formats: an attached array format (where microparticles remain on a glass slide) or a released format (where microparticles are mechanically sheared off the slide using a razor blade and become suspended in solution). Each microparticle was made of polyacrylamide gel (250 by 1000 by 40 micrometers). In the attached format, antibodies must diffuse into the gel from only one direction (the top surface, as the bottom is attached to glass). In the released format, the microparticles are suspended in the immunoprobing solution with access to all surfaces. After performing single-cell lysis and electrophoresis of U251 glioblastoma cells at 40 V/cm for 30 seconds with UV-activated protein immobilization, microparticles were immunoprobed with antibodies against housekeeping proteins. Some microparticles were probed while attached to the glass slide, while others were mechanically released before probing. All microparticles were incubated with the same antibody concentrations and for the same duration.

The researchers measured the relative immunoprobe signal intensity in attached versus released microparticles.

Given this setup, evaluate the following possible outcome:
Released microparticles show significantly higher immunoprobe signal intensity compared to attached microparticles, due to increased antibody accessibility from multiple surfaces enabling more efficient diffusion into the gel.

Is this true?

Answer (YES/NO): YES